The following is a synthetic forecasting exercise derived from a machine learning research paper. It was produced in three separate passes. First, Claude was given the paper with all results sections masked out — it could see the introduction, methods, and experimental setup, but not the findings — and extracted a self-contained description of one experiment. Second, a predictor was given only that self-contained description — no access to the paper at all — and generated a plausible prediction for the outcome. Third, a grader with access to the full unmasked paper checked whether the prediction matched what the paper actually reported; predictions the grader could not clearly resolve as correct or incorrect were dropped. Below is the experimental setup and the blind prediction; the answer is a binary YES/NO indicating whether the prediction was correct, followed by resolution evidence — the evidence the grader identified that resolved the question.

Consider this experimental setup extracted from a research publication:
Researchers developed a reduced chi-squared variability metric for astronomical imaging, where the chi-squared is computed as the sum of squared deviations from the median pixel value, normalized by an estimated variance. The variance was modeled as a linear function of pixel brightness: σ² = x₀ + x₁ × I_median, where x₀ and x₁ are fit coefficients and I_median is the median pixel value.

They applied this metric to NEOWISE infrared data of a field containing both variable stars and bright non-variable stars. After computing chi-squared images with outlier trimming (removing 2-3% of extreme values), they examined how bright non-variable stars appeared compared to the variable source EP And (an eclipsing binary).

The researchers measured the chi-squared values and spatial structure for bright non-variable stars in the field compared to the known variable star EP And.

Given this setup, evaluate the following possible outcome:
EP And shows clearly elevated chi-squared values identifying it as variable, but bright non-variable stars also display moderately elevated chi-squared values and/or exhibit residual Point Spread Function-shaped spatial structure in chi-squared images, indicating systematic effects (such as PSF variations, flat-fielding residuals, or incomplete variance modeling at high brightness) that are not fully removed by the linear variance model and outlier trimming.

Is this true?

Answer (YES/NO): NO